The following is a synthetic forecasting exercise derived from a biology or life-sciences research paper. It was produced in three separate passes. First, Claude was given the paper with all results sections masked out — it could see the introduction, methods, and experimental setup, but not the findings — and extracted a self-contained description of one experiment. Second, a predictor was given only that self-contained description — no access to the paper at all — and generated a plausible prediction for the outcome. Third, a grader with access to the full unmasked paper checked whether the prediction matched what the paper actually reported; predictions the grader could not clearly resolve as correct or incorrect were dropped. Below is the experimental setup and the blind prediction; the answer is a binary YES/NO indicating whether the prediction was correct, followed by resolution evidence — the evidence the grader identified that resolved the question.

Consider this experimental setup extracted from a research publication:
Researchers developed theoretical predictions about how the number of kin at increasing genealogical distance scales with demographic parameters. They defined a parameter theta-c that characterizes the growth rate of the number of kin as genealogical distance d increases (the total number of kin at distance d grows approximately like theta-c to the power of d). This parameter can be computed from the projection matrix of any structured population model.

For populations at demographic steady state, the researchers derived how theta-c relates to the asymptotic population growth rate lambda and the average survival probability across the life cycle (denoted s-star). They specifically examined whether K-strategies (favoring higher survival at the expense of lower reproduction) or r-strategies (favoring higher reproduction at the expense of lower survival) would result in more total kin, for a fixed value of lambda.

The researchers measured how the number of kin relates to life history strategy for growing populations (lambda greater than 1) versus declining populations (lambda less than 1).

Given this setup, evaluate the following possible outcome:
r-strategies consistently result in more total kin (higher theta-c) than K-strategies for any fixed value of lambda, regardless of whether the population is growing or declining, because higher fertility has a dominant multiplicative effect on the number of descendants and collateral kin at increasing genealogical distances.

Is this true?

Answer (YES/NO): NO